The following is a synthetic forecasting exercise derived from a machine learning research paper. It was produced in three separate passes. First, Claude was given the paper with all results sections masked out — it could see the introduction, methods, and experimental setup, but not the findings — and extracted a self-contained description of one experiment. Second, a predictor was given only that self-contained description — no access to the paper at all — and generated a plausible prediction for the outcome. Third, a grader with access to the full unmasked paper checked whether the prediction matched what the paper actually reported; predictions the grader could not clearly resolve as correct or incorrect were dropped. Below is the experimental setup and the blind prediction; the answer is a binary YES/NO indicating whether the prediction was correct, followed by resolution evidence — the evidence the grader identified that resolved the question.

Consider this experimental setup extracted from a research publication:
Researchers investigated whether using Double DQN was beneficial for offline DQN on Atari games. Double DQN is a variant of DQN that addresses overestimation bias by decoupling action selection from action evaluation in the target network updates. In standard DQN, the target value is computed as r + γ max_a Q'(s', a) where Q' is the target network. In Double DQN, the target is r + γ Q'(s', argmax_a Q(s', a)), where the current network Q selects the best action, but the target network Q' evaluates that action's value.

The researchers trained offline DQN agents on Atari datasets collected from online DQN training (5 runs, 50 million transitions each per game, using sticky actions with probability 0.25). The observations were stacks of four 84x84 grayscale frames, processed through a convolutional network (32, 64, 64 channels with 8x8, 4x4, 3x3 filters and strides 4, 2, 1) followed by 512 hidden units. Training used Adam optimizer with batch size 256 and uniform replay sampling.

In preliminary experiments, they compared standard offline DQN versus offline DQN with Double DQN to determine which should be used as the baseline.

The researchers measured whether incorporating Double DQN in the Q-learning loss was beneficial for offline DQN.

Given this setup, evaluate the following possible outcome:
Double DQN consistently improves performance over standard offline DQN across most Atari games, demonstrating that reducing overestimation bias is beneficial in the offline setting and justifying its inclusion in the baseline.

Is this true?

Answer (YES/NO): NO